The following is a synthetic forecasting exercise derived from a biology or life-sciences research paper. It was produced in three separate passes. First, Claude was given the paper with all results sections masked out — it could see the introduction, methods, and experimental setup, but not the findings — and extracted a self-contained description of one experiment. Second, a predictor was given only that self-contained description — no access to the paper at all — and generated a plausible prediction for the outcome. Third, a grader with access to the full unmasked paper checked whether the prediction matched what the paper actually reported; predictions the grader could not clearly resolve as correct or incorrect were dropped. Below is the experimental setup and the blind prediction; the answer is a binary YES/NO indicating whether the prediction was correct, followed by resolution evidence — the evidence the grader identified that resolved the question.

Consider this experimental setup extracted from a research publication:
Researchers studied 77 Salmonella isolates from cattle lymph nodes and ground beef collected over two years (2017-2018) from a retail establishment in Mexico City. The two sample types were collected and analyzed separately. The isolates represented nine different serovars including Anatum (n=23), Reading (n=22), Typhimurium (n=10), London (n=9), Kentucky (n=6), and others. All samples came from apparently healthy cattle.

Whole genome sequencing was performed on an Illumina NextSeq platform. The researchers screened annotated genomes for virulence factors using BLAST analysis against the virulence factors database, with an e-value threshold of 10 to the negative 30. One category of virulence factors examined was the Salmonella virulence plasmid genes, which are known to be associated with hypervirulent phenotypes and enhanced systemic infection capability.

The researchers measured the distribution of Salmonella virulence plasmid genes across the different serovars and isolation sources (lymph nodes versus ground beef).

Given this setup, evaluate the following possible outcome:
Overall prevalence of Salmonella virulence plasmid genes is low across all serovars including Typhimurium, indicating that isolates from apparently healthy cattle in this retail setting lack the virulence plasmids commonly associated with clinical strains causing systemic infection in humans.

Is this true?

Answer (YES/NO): NO